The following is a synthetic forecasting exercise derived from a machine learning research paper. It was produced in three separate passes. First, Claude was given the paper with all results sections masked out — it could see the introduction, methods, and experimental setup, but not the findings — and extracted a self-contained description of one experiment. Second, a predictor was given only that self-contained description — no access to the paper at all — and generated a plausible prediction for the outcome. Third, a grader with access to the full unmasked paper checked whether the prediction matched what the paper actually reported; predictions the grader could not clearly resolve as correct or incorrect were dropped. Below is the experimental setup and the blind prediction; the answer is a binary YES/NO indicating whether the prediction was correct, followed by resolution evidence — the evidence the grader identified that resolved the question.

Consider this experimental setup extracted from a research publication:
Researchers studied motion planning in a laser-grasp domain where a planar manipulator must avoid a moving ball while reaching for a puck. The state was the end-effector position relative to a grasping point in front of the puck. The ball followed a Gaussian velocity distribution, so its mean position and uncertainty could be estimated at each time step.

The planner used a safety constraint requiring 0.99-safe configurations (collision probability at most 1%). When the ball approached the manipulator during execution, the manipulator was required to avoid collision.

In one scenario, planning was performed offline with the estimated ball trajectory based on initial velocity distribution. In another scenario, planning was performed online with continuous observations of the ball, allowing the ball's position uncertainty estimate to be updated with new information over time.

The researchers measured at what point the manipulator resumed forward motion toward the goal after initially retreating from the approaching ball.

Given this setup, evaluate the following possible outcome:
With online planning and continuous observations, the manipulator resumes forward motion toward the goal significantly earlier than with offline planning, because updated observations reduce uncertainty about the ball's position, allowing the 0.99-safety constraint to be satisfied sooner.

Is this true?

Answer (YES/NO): YES